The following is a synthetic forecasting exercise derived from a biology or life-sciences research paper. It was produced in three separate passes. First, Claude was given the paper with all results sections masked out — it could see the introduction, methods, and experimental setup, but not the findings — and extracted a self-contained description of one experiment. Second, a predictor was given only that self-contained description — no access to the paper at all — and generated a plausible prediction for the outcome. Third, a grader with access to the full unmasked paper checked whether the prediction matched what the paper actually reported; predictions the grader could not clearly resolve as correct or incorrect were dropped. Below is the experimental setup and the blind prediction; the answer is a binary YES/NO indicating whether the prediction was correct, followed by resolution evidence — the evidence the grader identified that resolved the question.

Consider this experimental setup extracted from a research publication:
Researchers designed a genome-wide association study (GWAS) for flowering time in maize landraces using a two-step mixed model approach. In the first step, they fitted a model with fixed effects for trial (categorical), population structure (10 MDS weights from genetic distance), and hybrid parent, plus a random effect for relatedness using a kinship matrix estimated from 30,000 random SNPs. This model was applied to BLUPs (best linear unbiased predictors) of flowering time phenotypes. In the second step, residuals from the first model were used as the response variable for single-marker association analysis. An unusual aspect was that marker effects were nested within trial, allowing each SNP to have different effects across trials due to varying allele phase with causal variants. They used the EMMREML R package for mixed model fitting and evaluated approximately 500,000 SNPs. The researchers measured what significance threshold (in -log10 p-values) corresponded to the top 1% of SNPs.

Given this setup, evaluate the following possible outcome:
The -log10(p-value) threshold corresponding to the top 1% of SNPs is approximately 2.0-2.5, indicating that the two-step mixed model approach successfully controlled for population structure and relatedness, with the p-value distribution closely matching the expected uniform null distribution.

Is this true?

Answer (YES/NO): NO